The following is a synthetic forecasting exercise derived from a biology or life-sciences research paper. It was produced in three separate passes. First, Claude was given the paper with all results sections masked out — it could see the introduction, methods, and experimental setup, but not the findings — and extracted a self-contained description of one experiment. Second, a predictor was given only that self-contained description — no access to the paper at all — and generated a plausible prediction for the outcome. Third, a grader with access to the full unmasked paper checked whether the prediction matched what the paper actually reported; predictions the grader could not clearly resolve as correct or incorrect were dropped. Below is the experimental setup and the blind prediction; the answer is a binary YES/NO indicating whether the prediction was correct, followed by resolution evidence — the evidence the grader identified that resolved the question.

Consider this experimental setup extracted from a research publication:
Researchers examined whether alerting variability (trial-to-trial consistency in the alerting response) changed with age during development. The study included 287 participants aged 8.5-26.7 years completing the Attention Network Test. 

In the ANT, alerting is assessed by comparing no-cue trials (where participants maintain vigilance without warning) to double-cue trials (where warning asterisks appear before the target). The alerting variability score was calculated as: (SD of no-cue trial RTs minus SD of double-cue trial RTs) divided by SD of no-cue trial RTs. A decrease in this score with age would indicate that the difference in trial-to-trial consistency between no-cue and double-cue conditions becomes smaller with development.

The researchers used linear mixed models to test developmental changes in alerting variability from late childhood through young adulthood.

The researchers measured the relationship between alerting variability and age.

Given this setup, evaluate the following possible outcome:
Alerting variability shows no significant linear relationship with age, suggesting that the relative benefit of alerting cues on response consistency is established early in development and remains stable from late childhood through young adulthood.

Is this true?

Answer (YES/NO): NO